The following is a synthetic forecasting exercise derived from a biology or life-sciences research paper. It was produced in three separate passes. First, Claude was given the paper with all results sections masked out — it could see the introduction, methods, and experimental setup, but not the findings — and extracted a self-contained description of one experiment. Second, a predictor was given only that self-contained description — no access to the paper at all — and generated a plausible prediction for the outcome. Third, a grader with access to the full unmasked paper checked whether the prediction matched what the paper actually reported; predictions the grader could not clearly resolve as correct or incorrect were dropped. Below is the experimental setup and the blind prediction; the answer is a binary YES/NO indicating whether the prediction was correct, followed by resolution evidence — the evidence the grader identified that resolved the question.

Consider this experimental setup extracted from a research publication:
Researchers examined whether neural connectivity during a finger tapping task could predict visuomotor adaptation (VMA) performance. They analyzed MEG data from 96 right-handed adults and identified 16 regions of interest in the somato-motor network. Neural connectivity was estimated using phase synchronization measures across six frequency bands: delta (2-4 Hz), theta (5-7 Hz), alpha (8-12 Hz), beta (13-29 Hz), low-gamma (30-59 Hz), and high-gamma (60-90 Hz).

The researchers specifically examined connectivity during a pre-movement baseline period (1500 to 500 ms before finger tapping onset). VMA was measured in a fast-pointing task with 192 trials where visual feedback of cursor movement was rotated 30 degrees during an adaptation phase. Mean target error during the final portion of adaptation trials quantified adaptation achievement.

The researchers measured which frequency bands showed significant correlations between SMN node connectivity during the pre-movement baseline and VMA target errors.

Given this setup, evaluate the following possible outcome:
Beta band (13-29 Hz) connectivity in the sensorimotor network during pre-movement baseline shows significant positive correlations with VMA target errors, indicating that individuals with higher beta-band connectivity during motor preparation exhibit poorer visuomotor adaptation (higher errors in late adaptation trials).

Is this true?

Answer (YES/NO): NO